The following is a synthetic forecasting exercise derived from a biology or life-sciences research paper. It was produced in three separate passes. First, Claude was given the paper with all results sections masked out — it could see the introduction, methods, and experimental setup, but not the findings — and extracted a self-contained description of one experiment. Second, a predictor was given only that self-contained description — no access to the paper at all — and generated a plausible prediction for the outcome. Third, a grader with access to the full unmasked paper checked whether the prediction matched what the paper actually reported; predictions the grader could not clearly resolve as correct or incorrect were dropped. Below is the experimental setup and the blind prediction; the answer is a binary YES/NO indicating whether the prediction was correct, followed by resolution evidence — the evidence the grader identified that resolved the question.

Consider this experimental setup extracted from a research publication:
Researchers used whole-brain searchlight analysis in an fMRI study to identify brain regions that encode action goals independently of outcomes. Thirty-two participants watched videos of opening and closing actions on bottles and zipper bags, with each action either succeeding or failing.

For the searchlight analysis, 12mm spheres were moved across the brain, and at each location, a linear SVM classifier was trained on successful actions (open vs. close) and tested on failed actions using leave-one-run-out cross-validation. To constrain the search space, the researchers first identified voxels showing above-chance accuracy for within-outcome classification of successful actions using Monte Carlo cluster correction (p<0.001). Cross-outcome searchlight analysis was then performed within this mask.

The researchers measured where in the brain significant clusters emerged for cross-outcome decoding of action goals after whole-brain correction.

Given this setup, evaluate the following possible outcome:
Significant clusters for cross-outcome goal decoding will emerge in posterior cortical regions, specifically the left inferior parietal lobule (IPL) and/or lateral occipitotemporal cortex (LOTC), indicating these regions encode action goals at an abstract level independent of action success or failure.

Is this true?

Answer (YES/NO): NO